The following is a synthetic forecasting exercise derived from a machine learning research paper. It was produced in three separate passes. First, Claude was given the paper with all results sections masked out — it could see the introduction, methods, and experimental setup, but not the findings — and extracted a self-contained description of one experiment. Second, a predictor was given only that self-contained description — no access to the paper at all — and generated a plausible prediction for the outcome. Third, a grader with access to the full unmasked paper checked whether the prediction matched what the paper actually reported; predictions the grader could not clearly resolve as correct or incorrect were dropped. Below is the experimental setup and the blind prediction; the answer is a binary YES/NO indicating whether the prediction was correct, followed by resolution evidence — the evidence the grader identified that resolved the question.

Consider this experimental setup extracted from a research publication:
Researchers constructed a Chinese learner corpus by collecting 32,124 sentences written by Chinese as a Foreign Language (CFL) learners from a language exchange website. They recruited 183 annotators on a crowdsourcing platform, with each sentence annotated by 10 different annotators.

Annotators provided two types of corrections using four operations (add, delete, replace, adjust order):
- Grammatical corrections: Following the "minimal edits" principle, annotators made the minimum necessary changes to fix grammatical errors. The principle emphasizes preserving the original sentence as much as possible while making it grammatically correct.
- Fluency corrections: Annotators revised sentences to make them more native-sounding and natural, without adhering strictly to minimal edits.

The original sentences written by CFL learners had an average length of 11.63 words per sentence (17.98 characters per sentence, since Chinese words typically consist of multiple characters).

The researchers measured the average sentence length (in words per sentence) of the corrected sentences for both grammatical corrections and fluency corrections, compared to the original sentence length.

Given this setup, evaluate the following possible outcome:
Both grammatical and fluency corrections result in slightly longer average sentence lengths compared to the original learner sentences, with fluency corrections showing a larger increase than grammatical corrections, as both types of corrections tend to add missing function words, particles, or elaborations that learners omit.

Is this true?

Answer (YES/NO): NO